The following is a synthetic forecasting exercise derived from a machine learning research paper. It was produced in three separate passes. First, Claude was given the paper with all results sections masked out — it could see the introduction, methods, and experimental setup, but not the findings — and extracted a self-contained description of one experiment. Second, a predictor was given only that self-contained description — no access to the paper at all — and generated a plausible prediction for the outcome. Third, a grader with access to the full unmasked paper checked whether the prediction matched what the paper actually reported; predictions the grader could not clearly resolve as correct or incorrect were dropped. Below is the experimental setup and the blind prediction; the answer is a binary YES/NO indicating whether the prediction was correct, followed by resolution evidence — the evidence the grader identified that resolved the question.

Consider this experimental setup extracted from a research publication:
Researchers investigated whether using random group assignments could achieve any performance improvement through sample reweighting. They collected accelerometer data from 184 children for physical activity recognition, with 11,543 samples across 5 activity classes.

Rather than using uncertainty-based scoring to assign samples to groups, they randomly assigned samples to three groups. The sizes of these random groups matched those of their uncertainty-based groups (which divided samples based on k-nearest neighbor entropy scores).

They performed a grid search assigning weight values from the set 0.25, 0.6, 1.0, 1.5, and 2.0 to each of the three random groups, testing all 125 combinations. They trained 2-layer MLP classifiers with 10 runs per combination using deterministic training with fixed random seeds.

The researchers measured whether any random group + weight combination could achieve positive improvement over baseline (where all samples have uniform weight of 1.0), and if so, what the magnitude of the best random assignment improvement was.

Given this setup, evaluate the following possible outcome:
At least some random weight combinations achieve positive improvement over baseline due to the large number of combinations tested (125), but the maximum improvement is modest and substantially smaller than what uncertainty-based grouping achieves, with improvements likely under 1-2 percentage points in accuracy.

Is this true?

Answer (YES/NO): YES